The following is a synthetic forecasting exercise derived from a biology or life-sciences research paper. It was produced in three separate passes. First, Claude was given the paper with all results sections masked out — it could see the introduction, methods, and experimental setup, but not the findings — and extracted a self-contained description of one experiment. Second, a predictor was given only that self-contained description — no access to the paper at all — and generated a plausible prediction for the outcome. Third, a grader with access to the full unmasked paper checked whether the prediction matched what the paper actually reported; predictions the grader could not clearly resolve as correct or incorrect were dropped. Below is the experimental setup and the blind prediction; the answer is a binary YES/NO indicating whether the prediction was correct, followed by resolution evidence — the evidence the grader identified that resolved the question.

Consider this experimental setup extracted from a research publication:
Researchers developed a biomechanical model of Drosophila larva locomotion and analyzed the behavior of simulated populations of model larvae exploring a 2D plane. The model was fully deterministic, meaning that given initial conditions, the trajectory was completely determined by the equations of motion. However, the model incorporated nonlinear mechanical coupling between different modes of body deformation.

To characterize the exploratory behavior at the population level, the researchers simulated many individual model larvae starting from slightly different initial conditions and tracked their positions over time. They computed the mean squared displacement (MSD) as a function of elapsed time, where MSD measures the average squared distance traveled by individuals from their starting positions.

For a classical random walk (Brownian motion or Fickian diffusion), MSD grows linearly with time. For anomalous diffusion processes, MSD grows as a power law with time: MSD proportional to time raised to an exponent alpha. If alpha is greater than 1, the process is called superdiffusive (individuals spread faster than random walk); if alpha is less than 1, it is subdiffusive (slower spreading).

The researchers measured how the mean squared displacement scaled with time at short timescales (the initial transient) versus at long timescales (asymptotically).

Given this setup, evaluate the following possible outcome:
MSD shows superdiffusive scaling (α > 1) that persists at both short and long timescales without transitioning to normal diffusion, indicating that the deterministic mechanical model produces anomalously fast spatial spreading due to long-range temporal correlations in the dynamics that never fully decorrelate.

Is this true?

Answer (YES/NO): NO